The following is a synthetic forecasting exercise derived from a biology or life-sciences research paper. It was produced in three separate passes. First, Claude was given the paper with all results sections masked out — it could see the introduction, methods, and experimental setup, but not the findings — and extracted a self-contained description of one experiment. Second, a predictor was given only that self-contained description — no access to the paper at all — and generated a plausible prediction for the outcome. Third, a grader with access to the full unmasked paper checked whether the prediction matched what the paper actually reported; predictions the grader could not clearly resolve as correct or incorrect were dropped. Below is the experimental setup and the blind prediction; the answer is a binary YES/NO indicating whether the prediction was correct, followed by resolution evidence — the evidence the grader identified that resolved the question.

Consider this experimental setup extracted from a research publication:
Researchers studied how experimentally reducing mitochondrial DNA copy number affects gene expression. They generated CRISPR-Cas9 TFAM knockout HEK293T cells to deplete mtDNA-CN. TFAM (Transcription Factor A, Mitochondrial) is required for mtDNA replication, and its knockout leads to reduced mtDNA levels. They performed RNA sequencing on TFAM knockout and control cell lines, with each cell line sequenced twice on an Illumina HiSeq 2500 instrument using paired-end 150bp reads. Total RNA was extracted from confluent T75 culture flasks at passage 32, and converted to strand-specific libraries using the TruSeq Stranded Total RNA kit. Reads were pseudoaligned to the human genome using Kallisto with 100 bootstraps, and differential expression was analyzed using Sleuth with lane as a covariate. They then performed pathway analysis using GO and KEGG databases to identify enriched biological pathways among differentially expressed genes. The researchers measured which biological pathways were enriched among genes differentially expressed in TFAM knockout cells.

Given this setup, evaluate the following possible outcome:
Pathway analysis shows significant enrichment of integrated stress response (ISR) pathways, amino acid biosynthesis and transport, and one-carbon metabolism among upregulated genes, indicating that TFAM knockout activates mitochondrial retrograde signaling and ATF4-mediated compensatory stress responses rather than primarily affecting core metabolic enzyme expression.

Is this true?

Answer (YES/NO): NO